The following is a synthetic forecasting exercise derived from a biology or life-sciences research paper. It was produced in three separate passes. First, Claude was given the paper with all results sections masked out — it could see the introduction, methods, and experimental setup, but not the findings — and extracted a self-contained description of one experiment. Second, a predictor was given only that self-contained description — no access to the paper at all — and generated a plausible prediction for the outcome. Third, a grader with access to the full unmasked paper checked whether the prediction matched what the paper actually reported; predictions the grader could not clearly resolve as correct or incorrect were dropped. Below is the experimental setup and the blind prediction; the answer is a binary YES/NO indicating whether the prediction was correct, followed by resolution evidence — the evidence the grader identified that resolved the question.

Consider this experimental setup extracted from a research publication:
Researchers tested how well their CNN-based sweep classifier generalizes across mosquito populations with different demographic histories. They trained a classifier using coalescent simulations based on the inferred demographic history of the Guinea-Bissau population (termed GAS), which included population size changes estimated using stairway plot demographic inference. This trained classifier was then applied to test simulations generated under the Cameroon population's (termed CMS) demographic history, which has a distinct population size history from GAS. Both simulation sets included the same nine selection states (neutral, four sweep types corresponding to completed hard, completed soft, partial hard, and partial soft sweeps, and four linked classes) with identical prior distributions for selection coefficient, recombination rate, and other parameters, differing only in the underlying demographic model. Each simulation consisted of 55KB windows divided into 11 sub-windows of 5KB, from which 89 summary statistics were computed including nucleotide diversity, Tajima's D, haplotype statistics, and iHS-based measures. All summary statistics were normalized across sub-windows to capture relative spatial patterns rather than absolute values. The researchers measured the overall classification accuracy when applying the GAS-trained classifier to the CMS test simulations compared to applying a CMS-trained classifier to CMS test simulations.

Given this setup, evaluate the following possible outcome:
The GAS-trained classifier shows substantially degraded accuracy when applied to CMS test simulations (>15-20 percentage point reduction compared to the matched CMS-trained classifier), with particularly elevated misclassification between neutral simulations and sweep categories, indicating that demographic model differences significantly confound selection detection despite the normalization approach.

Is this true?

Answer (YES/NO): NO